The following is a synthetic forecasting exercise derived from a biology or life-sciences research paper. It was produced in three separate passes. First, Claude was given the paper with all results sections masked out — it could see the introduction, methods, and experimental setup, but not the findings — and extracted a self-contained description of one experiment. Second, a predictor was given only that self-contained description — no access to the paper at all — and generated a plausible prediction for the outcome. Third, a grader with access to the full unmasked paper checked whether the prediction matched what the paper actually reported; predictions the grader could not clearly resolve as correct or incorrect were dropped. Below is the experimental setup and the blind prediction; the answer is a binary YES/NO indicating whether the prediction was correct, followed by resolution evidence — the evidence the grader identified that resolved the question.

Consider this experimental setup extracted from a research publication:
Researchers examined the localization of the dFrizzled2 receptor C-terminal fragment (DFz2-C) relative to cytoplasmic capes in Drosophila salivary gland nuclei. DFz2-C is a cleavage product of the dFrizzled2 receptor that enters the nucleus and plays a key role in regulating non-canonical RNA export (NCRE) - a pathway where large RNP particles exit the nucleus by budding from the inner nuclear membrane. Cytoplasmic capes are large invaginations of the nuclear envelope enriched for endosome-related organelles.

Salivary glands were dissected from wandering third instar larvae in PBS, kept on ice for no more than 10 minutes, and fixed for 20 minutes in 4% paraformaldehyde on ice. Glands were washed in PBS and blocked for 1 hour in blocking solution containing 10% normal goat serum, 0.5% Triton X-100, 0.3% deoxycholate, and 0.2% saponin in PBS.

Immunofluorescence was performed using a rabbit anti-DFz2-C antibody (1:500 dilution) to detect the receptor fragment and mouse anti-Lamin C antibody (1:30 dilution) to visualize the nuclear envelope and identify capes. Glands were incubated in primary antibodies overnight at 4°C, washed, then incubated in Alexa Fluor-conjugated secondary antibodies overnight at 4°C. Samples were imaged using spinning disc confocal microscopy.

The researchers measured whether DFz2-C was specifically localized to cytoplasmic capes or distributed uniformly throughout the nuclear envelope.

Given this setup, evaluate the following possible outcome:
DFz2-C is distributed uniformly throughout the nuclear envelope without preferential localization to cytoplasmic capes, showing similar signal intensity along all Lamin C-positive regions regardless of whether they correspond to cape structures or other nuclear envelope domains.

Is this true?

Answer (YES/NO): NO